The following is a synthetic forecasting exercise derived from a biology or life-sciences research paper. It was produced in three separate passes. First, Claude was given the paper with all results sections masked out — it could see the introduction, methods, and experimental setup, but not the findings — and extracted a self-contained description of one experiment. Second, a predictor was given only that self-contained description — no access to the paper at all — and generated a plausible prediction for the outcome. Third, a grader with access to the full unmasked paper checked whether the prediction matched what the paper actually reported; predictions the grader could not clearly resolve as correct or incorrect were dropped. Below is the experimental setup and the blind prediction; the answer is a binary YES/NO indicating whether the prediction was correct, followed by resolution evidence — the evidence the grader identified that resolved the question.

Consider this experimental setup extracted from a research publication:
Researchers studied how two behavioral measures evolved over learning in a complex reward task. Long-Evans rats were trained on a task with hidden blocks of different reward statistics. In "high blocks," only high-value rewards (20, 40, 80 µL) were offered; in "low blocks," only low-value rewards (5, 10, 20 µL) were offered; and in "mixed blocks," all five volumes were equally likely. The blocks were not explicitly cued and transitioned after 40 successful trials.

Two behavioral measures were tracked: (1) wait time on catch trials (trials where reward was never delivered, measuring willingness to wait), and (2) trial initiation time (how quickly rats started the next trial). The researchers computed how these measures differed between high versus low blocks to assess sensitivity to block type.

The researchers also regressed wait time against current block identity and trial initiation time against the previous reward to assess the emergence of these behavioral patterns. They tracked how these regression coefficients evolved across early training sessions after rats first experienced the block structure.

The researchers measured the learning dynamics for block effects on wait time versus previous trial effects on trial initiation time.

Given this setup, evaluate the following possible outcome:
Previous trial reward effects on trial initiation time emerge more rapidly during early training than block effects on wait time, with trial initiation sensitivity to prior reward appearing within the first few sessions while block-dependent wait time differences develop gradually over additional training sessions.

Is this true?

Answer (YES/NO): YES